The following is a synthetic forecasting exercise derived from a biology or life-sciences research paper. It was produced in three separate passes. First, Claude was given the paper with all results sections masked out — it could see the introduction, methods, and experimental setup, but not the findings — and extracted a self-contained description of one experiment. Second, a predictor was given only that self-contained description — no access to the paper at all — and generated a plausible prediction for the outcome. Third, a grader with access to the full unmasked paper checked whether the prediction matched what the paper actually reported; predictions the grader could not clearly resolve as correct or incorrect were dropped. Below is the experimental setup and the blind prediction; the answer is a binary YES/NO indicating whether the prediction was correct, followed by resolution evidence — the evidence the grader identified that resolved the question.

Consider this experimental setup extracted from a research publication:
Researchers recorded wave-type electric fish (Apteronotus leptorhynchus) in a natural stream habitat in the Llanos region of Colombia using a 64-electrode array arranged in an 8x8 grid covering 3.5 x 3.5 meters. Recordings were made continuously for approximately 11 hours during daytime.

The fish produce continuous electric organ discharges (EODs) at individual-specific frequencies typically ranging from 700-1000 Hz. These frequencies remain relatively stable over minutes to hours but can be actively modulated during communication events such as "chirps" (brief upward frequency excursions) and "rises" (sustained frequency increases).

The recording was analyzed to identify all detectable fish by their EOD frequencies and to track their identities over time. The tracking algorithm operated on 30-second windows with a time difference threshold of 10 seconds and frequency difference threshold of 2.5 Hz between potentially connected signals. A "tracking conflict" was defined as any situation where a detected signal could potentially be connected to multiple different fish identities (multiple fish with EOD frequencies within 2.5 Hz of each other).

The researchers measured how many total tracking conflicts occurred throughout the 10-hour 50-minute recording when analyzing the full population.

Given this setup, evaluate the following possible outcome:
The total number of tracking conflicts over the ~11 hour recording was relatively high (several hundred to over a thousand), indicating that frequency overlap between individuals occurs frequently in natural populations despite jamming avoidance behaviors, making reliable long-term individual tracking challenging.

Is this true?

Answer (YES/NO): NO